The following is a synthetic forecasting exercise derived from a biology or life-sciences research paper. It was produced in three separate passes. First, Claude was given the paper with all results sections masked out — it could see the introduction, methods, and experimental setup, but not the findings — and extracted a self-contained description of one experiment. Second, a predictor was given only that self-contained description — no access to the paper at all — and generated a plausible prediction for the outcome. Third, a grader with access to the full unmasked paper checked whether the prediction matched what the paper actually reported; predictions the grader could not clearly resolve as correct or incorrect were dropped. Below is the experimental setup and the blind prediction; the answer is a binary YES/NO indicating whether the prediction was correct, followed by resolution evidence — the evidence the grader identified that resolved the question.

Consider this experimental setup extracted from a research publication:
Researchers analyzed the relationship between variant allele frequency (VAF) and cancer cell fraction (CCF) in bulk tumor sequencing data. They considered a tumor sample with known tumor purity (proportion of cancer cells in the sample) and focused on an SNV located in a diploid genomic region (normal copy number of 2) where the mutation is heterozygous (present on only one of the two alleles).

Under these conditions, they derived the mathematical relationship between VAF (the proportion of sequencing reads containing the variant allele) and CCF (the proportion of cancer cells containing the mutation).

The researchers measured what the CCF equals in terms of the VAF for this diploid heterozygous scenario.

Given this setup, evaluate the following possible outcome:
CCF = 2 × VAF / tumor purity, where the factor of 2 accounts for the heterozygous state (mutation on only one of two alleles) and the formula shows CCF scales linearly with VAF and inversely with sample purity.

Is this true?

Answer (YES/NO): YES